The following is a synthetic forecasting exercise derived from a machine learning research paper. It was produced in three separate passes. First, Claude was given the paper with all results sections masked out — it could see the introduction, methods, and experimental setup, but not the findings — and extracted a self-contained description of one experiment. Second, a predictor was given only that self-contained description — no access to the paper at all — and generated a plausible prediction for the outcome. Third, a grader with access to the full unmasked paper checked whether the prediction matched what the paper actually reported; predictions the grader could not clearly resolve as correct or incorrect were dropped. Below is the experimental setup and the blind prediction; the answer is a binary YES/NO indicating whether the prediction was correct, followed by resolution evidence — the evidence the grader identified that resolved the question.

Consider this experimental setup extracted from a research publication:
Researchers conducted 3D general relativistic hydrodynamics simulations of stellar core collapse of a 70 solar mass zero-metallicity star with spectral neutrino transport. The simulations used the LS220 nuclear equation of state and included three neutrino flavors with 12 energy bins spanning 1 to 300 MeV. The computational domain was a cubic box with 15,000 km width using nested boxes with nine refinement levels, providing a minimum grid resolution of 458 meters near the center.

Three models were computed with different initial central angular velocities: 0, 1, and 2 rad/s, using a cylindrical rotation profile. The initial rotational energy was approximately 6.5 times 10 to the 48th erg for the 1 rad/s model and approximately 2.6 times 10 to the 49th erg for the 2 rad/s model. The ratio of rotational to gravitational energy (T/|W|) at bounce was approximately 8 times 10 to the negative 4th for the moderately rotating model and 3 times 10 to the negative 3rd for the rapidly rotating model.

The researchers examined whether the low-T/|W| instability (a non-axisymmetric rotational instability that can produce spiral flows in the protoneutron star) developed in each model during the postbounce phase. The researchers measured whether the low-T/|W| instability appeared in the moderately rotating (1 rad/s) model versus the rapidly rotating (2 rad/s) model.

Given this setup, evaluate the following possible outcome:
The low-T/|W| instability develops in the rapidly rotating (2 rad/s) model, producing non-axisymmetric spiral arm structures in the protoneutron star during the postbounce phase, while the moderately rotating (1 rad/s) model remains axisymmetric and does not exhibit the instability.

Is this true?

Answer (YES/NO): NO